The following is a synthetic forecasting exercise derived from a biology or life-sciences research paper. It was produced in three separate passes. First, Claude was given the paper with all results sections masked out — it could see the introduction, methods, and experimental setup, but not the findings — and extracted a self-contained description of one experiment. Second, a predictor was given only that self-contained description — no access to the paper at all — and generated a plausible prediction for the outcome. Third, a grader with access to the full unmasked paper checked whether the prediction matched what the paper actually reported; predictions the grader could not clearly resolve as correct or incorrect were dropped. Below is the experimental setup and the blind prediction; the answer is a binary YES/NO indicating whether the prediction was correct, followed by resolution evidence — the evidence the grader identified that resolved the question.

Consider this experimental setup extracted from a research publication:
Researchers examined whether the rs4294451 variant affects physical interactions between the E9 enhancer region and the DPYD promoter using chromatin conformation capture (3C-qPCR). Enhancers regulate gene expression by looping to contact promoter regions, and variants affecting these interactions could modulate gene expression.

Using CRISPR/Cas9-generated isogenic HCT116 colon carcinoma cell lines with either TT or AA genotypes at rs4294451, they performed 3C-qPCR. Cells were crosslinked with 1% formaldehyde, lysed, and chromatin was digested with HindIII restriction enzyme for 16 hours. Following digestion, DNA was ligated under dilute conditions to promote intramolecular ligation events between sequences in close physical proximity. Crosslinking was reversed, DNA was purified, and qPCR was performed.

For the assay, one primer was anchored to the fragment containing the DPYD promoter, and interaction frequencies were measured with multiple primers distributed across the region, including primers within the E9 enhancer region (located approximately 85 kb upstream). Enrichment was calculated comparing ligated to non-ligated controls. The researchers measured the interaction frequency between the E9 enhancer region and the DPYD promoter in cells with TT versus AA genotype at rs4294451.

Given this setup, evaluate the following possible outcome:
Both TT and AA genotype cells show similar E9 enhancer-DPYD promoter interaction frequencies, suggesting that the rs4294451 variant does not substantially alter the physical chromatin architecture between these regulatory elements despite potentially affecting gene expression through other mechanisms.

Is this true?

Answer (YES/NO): NO